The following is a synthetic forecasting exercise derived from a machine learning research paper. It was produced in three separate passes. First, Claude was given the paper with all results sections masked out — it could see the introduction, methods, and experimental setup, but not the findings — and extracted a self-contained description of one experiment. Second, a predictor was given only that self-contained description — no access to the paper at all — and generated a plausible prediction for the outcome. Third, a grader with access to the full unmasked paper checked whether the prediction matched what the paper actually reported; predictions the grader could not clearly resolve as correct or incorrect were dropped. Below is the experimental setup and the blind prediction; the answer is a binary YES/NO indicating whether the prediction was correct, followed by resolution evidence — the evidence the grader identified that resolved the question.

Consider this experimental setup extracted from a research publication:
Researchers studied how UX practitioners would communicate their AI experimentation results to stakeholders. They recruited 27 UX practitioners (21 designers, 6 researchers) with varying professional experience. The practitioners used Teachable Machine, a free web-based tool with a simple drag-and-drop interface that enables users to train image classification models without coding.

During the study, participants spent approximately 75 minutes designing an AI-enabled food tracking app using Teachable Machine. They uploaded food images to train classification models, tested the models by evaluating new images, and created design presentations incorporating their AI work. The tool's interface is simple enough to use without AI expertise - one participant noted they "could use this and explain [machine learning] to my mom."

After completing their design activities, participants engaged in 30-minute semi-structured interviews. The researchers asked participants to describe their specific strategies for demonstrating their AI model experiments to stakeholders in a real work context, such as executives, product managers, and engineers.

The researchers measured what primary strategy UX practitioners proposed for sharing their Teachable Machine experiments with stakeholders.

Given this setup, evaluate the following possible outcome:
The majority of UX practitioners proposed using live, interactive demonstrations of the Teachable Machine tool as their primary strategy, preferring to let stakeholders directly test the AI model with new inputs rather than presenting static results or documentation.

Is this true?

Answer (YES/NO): NO